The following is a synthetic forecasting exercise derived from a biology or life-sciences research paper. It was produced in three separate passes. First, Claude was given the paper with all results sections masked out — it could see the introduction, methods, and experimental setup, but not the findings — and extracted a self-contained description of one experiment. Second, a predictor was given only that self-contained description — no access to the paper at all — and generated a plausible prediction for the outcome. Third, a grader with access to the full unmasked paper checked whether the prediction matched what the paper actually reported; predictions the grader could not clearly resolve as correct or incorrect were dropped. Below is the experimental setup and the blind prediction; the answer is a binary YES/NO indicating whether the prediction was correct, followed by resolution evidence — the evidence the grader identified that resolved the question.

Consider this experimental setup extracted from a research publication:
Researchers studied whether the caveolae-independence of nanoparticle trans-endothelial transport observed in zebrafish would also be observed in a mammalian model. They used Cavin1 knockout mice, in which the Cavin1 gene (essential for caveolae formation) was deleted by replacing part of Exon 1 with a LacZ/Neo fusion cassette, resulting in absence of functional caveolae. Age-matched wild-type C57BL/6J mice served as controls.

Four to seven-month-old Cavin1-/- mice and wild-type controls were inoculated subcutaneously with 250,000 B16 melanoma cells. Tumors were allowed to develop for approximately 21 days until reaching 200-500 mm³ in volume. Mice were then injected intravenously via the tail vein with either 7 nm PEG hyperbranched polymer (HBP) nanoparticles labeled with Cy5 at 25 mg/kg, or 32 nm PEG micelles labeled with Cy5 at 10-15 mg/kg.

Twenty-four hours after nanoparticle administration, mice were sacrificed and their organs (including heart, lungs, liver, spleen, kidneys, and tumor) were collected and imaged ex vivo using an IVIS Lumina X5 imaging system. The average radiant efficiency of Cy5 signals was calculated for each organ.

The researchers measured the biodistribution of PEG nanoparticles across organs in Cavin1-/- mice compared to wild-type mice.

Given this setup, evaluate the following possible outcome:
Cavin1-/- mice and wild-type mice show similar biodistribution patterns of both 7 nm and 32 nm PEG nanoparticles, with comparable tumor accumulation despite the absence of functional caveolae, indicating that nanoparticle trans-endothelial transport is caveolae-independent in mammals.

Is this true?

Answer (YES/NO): YES